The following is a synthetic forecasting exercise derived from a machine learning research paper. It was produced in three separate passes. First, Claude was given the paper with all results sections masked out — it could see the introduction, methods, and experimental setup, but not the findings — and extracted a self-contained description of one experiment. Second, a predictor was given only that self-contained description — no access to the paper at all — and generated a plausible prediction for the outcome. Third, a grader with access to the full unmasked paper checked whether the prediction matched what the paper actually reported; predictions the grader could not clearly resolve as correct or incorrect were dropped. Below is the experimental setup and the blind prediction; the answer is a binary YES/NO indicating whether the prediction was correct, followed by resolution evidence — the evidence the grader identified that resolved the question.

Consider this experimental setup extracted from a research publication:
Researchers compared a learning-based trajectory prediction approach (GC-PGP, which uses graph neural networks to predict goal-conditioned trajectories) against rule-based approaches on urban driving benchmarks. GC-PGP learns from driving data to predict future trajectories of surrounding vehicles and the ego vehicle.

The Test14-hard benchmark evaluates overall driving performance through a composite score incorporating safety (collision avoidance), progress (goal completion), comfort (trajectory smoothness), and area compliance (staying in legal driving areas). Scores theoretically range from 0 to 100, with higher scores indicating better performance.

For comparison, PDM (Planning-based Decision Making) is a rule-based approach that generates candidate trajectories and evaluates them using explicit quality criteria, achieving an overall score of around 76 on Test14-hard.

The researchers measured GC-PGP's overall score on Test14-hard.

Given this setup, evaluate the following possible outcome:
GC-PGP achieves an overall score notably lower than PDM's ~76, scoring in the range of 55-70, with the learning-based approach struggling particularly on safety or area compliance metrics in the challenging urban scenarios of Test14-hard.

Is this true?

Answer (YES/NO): NO